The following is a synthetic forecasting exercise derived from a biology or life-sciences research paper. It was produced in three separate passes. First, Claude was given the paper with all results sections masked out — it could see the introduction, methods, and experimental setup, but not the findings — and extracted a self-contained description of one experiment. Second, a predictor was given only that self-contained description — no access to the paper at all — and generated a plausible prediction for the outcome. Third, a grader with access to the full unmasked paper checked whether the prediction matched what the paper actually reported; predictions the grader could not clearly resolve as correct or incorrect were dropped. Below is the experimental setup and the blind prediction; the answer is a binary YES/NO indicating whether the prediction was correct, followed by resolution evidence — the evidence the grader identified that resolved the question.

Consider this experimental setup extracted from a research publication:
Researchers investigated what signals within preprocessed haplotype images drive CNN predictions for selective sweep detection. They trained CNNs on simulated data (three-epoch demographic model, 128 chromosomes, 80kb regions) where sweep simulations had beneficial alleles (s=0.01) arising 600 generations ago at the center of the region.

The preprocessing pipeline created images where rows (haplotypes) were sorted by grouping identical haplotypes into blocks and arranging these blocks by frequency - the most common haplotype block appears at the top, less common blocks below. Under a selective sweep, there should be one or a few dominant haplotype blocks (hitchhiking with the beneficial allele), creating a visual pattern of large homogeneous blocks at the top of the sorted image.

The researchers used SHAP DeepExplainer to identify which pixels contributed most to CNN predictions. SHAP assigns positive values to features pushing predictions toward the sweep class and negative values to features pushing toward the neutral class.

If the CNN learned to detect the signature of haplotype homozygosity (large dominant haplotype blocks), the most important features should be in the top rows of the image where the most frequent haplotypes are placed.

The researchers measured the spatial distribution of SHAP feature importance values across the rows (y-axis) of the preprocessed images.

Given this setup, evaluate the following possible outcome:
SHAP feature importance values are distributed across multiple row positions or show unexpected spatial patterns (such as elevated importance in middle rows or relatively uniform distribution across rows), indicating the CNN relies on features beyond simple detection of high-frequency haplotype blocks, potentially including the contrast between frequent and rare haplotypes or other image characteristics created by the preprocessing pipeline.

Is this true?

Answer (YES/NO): NO